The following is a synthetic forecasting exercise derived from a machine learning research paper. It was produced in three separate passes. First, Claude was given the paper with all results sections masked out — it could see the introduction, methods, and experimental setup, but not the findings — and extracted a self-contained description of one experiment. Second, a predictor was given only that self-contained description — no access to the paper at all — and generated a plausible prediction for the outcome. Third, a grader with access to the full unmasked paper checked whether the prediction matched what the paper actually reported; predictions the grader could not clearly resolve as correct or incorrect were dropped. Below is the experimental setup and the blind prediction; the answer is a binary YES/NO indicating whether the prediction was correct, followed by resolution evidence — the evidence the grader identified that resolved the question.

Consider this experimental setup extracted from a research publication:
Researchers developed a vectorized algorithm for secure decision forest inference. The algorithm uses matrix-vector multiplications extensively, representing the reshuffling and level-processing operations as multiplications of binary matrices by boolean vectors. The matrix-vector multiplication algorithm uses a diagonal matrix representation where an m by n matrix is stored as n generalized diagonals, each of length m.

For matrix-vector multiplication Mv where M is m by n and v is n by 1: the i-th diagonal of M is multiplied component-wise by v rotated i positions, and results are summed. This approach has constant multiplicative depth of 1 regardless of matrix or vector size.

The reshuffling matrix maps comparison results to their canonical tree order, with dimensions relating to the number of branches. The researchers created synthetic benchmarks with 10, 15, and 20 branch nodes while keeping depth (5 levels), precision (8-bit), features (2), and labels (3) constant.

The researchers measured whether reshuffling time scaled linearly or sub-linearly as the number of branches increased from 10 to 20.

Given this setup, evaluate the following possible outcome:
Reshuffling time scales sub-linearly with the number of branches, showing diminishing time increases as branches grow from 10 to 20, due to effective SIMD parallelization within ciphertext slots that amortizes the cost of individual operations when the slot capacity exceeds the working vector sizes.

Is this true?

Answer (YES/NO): NO